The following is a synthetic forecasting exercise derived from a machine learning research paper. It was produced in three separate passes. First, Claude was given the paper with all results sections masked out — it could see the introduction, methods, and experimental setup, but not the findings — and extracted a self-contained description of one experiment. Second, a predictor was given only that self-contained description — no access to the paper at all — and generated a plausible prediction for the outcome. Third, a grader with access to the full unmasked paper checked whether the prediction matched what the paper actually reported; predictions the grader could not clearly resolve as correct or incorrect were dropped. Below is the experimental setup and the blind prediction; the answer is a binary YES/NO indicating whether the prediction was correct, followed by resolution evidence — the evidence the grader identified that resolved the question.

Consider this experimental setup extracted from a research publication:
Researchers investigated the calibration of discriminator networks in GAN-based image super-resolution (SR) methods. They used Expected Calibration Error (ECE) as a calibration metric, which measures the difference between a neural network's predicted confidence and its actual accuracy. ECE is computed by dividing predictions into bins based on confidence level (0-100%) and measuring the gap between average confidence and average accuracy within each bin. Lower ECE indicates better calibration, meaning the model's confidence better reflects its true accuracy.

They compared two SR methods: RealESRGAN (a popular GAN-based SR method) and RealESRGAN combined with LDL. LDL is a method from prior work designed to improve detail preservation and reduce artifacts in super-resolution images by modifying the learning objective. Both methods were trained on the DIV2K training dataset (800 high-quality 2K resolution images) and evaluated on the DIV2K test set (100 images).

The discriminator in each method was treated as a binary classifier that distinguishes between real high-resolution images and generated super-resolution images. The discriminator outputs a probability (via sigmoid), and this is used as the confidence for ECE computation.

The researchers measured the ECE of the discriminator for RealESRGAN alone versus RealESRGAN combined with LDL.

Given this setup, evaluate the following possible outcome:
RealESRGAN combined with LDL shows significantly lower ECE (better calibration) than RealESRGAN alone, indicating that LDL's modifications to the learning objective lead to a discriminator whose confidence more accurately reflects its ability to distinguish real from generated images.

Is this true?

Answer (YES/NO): NO